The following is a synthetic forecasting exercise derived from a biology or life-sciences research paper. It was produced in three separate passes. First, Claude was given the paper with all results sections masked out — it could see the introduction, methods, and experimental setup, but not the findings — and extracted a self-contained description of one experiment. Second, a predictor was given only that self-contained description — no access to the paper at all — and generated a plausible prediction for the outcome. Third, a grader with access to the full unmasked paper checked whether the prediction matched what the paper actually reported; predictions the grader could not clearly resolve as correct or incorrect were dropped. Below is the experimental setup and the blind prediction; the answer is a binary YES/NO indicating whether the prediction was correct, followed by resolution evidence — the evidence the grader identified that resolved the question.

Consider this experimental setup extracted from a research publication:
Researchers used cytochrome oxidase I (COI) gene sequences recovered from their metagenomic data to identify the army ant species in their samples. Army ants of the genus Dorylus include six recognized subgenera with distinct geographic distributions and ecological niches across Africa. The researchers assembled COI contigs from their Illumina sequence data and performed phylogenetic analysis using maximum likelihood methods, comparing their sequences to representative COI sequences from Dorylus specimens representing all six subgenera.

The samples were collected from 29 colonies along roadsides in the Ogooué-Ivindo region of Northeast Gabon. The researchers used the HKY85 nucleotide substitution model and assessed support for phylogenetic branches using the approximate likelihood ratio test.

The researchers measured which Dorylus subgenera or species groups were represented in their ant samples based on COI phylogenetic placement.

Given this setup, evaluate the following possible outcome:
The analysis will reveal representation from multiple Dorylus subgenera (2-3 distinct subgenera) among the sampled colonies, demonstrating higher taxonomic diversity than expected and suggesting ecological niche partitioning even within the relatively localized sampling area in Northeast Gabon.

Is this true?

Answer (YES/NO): NO